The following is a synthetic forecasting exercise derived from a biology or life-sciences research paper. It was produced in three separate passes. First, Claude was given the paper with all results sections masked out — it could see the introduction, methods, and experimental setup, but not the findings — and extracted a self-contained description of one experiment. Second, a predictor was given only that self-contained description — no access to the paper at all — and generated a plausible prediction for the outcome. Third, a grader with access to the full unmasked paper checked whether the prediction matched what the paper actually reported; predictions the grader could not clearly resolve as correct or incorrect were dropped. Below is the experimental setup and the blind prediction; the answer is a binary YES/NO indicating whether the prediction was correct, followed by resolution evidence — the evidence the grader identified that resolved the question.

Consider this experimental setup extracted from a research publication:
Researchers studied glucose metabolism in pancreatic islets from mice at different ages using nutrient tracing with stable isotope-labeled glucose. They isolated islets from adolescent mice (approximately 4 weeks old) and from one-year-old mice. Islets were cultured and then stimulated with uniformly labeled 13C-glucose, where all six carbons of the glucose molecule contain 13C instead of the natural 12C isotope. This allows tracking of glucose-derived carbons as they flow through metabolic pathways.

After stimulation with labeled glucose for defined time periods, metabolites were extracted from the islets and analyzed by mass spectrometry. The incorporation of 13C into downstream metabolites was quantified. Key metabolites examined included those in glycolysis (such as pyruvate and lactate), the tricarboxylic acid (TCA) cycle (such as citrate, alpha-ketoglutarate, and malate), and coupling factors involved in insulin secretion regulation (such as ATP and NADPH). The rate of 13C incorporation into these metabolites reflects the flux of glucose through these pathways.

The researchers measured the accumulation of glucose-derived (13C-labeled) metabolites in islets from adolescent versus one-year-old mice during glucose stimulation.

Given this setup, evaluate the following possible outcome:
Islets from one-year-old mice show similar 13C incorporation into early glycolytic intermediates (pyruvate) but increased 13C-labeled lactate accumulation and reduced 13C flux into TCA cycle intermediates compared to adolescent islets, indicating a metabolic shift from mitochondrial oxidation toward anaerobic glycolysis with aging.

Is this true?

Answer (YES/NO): NO